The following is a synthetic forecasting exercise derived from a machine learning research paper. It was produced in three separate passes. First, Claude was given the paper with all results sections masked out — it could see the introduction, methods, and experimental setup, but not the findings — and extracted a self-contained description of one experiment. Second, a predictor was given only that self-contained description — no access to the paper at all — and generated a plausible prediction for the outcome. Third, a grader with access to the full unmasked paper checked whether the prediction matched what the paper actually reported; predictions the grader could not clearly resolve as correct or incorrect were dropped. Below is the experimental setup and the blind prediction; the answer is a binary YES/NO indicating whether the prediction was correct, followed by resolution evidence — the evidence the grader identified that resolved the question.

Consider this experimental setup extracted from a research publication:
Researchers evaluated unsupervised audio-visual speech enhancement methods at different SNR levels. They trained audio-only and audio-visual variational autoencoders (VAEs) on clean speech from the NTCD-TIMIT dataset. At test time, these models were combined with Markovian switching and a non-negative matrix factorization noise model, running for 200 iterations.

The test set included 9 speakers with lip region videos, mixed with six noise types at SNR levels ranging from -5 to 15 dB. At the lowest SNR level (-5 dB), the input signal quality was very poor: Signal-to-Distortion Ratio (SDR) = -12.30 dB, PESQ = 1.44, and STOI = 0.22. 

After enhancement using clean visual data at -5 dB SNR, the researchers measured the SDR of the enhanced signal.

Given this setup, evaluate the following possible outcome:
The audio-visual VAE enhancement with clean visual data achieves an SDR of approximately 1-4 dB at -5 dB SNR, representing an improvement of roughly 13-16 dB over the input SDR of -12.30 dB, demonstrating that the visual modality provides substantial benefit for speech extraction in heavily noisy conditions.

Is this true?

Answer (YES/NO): NO